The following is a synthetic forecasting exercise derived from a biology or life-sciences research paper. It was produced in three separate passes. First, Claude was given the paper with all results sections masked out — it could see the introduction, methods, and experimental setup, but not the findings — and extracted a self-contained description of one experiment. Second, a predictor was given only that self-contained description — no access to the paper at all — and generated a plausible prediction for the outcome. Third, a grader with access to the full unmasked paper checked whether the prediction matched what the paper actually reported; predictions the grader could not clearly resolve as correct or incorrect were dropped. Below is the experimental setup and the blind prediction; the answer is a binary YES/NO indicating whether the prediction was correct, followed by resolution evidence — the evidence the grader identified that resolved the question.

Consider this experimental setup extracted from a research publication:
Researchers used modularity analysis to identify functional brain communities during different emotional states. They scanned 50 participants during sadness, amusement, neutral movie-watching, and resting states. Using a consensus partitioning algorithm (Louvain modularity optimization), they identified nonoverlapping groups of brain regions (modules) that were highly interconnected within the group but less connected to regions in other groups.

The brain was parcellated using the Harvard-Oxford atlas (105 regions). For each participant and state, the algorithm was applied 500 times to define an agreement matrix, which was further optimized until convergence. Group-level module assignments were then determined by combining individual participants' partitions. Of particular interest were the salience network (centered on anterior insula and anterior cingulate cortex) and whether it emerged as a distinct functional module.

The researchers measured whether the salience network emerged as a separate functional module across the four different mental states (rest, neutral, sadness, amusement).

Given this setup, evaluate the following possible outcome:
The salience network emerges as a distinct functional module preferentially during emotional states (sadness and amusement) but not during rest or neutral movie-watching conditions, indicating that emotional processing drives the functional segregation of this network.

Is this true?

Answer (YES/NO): YES